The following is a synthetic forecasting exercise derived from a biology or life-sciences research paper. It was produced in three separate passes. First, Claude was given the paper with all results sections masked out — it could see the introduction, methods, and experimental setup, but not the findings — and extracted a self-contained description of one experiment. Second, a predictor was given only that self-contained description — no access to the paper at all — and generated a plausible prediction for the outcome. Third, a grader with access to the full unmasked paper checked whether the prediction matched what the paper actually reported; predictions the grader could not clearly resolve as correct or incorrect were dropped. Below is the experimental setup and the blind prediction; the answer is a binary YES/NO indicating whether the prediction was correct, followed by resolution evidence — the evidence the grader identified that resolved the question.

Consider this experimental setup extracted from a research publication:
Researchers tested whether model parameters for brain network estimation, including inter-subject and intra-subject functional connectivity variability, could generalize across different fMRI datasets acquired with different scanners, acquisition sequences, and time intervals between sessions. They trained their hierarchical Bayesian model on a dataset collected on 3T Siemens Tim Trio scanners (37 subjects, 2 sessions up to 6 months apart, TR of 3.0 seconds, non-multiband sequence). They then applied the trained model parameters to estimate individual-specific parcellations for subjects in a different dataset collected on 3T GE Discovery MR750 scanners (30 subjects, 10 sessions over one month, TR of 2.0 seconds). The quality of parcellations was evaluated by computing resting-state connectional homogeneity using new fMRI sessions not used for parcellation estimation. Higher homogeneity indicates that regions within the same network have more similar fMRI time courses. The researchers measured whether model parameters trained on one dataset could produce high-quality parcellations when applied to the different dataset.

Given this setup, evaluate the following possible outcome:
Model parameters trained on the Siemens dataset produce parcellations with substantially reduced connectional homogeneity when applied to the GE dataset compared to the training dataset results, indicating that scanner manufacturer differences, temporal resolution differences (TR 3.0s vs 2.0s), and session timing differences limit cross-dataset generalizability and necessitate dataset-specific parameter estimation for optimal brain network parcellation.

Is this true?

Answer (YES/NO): NO